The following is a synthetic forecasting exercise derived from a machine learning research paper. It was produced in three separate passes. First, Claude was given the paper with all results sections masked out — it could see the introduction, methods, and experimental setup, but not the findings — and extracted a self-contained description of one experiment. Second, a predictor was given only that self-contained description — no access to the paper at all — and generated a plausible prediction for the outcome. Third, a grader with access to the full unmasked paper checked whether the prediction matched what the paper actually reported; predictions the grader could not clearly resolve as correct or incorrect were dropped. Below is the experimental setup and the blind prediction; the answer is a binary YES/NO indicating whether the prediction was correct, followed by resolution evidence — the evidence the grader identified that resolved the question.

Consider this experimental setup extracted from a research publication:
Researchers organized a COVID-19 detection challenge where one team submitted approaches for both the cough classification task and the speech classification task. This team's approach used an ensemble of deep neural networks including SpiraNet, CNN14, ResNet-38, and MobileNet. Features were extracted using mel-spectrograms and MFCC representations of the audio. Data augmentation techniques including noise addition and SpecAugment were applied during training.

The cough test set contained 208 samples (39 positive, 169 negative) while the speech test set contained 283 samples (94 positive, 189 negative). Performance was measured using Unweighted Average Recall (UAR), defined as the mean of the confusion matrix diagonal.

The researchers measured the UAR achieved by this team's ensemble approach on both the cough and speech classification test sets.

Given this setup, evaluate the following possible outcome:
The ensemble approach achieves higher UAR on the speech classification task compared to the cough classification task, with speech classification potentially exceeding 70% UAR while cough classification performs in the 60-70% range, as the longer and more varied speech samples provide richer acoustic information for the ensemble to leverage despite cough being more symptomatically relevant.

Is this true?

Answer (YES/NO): NO